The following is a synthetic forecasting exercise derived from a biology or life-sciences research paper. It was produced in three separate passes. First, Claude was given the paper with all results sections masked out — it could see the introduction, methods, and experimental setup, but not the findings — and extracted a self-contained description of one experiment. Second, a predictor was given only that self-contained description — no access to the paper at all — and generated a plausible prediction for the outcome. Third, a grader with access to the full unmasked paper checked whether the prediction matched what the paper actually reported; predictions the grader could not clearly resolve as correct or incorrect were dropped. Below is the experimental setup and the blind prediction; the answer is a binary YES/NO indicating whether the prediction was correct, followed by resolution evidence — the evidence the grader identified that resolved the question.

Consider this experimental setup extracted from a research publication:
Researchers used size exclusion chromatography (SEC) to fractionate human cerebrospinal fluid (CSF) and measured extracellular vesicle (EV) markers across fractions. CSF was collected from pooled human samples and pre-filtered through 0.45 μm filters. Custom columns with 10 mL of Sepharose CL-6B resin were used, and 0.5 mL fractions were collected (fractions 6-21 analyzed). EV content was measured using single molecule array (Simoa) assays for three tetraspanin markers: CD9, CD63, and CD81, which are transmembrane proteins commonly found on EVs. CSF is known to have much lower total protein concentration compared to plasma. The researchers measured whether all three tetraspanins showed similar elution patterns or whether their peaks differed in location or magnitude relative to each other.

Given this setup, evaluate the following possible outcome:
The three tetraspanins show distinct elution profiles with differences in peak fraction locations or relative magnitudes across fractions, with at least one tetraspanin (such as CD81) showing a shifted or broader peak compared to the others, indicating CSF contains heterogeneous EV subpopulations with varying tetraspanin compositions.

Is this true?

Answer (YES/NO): NO